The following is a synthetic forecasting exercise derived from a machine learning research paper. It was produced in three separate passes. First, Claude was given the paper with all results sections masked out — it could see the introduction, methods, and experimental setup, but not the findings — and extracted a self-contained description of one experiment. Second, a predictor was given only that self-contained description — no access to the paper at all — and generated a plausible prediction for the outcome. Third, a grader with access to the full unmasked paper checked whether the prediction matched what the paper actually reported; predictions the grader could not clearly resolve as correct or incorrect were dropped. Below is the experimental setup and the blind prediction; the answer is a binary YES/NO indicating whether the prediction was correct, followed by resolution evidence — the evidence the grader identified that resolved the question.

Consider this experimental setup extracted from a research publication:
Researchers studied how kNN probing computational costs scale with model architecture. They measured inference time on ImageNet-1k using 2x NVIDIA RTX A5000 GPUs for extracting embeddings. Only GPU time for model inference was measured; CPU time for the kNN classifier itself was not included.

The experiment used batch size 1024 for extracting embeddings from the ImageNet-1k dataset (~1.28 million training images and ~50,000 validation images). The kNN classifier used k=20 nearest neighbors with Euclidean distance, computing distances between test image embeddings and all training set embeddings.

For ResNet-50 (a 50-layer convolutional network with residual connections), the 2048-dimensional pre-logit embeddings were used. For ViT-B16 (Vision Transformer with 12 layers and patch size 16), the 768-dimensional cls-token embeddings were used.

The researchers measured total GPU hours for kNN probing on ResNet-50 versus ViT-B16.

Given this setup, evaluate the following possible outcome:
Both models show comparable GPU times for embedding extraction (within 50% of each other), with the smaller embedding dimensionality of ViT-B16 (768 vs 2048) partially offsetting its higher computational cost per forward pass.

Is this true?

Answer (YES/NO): NO